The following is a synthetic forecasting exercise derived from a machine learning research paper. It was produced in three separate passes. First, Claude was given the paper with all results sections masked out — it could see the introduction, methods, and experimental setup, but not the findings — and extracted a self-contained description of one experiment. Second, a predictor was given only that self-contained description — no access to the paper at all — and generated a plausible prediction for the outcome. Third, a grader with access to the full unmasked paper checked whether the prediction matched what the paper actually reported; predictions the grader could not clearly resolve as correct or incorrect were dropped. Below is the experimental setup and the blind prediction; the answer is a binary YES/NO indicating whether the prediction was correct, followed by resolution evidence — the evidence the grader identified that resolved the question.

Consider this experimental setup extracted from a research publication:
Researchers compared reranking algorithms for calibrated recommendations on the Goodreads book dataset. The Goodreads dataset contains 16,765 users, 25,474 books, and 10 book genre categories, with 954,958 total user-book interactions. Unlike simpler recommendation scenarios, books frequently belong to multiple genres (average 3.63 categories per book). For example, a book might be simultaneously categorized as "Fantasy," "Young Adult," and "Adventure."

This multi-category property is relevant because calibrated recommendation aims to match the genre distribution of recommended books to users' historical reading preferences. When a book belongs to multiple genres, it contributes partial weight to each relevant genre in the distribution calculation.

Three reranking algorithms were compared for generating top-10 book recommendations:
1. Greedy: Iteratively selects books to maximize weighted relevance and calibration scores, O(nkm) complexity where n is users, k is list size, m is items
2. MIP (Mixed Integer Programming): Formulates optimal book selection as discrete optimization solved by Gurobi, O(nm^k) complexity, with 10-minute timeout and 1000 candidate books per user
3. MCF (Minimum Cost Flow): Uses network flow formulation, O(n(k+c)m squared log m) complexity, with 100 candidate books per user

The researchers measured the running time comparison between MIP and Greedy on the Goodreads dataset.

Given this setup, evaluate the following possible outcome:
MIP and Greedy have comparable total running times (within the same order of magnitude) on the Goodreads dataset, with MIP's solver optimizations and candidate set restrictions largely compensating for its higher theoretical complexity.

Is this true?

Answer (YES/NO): NO